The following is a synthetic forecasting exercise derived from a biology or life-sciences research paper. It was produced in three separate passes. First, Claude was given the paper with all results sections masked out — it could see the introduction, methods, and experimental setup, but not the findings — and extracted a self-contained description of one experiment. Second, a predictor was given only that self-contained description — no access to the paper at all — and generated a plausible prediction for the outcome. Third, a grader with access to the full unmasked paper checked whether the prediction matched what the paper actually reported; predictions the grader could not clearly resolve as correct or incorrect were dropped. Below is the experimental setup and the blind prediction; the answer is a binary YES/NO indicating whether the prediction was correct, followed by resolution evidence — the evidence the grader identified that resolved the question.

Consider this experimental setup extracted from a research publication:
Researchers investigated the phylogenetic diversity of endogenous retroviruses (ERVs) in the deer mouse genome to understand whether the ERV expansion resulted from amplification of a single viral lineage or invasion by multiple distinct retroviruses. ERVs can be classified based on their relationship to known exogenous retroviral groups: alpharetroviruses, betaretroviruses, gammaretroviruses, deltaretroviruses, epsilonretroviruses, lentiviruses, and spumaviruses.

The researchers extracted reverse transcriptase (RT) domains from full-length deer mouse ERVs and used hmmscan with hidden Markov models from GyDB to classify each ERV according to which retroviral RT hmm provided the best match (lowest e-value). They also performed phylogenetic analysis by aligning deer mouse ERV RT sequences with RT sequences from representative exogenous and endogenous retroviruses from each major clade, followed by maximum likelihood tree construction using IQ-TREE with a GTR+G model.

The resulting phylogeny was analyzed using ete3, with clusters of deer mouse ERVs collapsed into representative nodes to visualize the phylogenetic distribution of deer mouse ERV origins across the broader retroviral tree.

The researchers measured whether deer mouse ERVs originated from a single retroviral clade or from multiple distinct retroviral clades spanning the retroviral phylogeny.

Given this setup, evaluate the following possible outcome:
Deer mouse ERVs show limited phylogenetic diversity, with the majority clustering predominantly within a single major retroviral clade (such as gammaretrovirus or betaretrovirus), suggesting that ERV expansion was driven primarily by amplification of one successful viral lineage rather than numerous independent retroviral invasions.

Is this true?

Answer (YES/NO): NO